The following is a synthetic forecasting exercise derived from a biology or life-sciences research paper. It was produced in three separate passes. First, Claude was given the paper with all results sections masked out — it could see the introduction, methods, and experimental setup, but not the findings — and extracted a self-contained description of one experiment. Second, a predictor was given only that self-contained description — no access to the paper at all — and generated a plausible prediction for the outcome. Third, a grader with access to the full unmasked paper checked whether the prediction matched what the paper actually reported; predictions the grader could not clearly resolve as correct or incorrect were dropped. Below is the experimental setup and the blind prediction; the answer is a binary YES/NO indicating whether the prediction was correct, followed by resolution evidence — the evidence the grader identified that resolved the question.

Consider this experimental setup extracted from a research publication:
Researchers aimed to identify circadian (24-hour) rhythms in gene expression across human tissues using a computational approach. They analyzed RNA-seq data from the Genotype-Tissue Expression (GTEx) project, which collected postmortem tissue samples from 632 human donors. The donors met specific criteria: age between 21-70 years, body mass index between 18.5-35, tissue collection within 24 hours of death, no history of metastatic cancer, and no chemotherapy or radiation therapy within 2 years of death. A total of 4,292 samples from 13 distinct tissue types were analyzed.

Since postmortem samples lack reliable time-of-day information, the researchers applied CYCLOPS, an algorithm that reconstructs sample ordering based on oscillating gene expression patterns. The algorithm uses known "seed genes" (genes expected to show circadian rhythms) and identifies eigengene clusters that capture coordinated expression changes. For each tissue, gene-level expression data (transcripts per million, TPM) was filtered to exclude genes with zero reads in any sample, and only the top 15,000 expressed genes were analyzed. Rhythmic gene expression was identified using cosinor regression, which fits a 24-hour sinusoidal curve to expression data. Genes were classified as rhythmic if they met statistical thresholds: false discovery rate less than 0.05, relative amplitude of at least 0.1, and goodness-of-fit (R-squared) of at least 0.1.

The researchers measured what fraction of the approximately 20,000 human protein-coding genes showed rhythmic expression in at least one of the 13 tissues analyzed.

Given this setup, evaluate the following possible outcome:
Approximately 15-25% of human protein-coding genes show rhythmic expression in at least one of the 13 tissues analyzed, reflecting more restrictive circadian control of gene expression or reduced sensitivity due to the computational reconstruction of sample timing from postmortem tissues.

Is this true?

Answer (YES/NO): NO